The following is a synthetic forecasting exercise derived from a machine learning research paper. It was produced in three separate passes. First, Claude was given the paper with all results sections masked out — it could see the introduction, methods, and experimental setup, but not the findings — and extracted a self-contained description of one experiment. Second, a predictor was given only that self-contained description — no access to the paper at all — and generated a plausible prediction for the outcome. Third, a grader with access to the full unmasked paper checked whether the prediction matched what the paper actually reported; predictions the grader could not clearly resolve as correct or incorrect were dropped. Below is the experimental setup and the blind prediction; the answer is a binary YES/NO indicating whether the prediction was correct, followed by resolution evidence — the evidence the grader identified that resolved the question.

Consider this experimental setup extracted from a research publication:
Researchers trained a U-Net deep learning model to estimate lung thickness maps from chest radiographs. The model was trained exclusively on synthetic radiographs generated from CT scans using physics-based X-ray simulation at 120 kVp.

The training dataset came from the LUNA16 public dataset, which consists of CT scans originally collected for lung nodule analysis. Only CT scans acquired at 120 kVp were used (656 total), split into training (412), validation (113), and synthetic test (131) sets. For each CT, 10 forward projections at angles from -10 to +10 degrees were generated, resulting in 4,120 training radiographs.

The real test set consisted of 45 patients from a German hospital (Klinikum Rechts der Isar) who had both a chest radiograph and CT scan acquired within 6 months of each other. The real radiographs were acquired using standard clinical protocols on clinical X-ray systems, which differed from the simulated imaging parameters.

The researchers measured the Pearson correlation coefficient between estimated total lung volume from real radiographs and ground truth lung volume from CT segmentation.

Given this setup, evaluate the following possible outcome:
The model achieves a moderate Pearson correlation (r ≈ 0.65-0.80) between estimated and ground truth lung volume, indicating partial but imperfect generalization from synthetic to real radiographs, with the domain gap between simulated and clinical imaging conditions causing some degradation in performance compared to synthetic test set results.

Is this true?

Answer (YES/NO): YES